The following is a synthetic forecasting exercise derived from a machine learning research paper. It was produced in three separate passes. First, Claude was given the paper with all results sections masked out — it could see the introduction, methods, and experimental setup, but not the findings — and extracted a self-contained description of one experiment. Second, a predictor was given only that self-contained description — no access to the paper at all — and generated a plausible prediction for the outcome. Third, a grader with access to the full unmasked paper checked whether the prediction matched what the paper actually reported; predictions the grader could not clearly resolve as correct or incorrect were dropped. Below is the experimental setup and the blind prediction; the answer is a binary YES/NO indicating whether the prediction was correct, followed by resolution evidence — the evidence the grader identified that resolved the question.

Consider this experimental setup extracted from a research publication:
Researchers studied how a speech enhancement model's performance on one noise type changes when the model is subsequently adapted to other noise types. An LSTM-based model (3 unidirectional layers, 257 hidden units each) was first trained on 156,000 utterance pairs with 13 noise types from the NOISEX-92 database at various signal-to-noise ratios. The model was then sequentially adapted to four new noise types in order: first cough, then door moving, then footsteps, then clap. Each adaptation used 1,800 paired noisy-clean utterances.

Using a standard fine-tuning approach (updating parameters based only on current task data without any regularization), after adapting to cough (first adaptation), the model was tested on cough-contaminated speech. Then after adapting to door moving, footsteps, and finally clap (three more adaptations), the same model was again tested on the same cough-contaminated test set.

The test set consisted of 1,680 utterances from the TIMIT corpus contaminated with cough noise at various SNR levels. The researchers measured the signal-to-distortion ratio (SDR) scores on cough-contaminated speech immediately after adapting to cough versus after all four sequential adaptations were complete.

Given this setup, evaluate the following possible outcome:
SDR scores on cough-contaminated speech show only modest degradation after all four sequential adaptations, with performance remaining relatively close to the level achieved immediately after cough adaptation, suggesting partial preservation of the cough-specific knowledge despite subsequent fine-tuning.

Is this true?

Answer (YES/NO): NO